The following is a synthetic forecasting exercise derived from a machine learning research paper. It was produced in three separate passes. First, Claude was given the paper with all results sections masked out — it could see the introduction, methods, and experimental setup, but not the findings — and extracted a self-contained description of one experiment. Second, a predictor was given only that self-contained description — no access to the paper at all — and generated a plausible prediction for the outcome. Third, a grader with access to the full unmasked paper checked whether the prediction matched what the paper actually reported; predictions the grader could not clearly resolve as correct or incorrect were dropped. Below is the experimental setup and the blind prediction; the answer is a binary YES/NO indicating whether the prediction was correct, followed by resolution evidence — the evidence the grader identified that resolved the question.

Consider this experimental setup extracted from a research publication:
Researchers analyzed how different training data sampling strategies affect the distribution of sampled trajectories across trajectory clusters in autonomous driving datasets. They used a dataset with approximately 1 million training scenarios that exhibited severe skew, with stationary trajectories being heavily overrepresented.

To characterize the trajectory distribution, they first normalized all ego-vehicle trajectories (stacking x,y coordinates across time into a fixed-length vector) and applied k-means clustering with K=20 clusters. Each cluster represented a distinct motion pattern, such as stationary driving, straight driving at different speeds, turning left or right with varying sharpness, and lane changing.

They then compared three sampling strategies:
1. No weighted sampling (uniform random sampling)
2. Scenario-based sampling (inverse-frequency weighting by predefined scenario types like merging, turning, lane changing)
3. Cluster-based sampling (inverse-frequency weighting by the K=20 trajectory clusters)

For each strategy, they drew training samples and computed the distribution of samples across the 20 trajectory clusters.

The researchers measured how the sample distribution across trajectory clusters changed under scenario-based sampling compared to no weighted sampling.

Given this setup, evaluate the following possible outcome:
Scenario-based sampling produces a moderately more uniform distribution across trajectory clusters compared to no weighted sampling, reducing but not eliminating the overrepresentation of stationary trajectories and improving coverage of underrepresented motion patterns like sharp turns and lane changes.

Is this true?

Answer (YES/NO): NO